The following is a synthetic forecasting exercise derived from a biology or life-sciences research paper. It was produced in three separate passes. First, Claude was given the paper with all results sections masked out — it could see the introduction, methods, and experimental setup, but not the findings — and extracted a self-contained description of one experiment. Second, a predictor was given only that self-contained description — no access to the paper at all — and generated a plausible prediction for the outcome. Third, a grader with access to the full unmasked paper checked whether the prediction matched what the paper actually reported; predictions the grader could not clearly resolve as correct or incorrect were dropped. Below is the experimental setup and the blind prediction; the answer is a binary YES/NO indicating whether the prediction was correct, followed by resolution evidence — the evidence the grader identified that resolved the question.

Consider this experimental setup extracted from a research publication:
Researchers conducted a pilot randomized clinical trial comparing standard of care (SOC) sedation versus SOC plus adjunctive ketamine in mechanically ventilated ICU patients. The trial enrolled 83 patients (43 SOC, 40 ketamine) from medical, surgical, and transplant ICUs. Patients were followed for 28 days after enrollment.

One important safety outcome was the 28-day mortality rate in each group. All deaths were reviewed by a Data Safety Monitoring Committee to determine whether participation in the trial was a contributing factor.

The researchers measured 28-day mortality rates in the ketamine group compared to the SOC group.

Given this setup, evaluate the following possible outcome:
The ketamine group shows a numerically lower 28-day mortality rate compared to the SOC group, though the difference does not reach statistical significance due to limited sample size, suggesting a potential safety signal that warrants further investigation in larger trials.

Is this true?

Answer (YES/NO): YES